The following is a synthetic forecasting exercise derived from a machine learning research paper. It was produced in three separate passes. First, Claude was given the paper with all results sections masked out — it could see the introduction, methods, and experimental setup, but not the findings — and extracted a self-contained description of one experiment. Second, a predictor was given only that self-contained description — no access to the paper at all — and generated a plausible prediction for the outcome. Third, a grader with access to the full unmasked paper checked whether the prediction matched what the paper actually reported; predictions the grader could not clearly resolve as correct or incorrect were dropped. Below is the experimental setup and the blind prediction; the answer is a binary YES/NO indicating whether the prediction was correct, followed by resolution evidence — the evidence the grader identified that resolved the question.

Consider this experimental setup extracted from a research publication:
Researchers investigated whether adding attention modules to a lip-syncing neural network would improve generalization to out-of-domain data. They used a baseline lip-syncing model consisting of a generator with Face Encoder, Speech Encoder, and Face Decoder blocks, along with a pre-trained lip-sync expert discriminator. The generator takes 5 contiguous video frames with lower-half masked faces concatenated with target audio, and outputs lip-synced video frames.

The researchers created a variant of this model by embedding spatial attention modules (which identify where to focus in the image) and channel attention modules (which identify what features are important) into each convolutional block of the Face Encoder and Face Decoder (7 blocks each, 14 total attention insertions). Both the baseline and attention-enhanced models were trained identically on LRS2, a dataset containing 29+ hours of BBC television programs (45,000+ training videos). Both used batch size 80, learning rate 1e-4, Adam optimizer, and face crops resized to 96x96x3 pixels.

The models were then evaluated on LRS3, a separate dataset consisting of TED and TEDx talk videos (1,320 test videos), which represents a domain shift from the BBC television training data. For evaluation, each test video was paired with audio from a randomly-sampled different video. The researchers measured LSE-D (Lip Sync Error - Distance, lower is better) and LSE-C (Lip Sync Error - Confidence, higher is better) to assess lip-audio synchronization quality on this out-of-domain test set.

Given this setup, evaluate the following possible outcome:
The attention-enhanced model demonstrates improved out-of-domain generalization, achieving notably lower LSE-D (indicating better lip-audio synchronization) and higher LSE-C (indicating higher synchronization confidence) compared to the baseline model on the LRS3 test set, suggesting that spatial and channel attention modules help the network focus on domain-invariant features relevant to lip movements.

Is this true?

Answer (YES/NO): NO